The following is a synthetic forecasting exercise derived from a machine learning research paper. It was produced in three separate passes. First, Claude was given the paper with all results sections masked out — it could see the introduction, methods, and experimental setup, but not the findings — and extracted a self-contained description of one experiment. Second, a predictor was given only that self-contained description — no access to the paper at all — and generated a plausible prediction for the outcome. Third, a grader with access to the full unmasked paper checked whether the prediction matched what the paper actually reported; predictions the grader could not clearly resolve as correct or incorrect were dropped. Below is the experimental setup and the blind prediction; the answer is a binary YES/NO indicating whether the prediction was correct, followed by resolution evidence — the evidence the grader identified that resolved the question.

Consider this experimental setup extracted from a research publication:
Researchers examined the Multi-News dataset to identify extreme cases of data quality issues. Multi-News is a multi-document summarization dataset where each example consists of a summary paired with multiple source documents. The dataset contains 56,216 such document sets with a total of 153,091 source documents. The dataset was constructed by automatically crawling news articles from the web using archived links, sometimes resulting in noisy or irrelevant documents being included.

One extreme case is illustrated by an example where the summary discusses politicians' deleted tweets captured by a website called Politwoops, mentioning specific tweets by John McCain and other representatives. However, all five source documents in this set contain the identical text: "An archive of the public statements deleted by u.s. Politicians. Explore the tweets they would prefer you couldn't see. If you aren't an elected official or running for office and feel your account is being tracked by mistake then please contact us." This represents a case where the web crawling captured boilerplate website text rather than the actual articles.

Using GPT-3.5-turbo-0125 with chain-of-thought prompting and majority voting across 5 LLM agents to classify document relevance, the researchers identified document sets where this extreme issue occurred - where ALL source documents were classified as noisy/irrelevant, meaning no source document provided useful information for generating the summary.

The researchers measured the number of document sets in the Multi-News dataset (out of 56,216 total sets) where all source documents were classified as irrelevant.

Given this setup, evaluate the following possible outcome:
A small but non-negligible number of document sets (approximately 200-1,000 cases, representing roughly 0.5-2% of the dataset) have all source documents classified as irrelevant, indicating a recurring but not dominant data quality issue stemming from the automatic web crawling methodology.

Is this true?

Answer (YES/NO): YES